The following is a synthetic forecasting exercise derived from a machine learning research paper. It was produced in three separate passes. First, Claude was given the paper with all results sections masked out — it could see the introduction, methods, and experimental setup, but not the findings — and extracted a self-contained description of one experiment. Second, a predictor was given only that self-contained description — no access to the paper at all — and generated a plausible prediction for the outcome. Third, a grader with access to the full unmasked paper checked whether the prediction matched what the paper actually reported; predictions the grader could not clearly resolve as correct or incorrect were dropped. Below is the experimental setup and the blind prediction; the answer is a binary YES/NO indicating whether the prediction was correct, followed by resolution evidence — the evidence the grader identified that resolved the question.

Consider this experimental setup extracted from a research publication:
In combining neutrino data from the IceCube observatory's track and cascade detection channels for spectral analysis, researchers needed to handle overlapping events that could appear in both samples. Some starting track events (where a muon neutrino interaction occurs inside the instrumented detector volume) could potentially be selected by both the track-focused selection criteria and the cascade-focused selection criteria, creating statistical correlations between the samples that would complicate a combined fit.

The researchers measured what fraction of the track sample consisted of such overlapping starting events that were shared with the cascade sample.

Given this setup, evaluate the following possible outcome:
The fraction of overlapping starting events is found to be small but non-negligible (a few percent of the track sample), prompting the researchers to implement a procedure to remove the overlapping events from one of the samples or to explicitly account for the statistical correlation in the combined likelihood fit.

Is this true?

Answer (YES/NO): NO